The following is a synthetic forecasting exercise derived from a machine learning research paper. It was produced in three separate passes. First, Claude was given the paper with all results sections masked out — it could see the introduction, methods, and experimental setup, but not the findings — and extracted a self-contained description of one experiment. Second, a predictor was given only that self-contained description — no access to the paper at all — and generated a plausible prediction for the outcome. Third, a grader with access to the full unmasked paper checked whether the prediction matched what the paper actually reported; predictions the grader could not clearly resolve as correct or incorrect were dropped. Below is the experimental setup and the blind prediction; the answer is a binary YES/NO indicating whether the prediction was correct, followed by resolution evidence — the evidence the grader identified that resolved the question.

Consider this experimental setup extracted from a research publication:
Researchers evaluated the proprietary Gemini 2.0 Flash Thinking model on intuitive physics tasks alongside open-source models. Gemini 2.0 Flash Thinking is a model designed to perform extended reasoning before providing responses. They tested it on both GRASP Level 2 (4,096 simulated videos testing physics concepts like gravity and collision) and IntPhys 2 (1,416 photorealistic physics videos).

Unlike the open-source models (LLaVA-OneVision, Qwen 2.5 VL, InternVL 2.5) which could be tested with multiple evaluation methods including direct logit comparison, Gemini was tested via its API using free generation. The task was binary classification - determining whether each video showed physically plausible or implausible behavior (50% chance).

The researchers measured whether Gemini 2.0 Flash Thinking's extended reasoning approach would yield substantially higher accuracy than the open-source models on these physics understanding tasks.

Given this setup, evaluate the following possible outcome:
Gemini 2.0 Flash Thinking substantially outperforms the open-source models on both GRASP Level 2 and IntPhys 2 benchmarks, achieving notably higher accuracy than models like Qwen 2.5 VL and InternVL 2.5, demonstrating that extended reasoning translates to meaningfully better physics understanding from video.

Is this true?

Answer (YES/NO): NO